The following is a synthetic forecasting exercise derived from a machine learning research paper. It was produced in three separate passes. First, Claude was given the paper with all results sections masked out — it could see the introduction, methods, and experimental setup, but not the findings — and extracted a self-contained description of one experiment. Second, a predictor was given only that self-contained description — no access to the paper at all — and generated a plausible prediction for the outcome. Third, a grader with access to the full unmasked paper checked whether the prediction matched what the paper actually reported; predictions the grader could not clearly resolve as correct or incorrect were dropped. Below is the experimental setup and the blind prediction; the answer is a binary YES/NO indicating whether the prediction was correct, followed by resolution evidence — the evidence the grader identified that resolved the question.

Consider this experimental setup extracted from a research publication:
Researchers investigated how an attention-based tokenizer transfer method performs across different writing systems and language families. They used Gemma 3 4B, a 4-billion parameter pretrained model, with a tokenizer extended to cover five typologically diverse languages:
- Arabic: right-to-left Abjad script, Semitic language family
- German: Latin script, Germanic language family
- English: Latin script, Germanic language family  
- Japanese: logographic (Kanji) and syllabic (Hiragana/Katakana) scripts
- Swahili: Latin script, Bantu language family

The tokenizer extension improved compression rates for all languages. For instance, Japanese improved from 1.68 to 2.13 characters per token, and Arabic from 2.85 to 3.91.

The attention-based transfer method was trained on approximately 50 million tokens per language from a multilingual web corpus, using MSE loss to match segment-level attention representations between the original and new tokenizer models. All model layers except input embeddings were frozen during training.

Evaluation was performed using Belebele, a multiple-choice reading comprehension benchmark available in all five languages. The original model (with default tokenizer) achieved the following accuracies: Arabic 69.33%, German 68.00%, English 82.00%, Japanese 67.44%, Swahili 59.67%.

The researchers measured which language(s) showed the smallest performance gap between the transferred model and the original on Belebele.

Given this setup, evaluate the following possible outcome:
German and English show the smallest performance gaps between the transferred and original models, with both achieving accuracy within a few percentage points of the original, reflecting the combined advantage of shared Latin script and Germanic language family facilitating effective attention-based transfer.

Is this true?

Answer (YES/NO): YES